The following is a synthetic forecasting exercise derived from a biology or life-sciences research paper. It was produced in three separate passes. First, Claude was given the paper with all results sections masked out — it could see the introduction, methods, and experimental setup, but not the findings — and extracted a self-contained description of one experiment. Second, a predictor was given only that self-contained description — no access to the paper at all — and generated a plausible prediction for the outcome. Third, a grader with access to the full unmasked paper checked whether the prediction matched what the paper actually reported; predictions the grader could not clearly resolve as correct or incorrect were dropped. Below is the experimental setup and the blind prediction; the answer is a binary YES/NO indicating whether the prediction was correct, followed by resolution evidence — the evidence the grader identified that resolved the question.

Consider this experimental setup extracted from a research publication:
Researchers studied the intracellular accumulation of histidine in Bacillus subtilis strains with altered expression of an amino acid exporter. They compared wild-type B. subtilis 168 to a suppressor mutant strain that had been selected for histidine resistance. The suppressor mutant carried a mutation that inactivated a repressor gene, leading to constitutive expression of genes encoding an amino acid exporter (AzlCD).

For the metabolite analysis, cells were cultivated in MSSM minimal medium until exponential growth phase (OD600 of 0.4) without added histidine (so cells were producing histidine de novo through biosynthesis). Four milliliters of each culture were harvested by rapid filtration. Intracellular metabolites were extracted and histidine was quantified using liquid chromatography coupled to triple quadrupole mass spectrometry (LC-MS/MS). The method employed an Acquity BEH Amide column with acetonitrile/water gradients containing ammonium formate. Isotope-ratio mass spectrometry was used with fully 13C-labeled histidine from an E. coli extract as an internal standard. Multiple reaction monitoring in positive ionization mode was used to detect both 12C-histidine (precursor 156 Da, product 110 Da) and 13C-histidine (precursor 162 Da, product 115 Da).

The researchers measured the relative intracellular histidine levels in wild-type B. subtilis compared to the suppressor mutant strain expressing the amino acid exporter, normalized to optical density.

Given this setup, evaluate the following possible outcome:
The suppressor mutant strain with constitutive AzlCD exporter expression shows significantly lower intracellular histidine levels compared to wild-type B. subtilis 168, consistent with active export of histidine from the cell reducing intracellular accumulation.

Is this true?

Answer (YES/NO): YES